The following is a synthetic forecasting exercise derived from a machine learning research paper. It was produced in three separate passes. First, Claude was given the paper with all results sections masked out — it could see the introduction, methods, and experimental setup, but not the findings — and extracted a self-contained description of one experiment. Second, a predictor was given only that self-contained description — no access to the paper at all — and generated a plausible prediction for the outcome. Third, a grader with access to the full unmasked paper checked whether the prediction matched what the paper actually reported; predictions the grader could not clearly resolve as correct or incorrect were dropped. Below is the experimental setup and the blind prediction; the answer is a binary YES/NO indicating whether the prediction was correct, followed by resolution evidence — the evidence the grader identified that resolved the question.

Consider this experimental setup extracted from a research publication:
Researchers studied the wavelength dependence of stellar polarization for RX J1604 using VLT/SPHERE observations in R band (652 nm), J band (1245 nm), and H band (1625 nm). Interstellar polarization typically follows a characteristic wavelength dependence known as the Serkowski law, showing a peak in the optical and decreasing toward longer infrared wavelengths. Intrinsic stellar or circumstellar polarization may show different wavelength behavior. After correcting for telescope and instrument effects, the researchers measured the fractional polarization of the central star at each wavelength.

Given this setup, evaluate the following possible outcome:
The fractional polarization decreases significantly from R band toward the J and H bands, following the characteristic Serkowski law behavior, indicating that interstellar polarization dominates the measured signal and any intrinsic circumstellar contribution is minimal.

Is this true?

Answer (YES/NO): NO